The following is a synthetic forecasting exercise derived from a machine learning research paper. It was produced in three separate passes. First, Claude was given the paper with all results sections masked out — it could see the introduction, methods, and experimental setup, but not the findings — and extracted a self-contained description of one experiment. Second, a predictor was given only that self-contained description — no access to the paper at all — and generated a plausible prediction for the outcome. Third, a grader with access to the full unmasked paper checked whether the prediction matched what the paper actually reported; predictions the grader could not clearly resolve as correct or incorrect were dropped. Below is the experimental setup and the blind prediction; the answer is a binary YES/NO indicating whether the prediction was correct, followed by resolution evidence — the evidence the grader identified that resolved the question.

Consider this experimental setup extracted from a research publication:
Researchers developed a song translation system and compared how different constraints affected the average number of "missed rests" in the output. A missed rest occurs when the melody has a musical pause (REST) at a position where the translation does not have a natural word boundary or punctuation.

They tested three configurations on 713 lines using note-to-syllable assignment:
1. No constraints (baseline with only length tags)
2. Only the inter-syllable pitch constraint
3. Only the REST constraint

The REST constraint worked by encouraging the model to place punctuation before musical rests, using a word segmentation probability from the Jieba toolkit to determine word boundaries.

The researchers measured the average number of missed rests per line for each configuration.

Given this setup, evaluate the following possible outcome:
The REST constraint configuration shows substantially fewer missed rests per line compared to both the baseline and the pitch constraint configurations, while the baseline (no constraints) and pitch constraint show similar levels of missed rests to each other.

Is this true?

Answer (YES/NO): NO